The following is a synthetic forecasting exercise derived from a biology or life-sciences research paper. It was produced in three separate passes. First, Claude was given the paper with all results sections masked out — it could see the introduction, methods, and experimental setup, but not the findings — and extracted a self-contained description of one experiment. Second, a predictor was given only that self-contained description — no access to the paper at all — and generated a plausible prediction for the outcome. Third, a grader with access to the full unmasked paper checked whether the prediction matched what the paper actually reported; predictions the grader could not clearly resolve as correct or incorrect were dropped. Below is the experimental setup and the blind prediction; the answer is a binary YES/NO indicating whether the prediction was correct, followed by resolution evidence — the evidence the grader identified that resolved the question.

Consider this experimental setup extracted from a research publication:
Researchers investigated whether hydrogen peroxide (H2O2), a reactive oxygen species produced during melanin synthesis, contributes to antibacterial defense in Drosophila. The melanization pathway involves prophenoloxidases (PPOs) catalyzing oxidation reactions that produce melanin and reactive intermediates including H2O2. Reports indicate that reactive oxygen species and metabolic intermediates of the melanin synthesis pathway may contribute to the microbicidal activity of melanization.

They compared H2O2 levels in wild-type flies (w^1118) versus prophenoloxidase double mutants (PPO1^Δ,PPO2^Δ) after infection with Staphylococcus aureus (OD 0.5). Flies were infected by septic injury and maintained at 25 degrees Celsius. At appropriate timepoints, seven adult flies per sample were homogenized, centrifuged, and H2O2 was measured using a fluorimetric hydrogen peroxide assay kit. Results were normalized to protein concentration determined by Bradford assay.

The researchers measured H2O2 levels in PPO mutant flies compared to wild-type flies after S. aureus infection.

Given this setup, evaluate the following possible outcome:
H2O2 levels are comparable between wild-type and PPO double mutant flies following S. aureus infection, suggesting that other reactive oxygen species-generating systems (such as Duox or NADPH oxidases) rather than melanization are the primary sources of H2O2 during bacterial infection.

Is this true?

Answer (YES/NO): NO